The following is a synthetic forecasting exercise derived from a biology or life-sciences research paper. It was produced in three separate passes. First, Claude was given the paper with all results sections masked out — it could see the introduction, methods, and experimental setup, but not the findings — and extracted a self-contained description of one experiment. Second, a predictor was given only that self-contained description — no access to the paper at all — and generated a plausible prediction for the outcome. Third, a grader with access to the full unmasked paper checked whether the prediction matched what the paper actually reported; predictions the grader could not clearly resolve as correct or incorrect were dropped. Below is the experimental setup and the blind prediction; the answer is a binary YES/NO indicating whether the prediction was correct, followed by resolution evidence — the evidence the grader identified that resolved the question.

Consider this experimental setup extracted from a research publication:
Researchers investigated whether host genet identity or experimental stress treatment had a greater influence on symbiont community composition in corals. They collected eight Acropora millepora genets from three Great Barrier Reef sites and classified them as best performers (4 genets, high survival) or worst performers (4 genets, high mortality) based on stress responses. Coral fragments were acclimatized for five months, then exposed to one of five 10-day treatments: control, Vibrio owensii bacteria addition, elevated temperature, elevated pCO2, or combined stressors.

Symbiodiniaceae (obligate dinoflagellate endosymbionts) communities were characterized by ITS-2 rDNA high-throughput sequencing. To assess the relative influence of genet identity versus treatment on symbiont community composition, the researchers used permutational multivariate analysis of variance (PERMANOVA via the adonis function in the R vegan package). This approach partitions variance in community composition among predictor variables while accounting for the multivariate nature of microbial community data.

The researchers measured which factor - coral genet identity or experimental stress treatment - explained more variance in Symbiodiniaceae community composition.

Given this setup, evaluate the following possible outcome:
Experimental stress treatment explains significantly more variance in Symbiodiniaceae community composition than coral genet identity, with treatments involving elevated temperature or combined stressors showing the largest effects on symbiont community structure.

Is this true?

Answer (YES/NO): NO